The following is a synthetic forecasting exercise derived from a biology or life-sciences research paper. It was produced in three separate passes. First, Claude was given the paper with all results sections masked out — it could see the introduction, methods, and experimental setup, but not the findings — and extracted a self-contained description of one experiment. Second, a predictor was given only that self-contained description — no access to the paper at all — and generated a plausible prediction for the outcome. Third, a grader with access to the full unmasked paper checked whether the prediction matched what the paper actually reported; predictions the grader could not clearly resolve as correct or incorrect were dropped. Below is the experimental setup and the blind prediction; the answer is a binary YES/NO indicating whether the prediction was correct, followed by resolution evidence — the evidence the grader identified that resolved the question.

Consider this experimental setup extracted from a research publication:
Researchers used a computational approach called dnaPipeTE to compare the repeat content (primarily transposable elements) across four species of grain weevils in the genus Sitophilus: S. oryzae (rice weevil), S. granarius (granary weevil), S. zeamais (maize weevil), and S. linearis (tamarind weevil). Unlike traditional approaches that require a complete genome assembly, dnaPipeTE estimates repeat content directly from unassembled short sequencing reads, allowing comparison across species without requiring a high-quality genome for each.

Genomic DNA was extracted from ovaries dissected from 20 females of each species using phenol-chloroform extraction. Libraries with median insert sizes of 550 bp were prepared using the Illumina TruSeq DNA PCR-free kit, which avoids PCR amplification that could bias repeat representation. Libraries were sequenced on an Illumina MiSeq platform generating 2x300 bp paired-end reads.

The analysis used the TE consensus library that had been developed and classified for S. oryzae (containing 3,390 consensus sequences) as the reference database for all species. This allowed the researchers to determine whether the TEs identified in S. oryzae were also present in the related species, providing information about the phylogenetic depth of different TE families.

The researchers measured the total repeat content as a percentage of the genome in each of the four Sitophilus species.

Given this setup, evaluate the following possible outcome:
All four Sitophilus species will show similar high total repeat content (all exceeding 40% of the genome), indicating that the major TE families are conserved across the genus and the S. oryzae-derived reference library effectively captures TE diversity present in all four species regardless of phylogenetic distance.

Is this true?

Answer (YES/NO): NO